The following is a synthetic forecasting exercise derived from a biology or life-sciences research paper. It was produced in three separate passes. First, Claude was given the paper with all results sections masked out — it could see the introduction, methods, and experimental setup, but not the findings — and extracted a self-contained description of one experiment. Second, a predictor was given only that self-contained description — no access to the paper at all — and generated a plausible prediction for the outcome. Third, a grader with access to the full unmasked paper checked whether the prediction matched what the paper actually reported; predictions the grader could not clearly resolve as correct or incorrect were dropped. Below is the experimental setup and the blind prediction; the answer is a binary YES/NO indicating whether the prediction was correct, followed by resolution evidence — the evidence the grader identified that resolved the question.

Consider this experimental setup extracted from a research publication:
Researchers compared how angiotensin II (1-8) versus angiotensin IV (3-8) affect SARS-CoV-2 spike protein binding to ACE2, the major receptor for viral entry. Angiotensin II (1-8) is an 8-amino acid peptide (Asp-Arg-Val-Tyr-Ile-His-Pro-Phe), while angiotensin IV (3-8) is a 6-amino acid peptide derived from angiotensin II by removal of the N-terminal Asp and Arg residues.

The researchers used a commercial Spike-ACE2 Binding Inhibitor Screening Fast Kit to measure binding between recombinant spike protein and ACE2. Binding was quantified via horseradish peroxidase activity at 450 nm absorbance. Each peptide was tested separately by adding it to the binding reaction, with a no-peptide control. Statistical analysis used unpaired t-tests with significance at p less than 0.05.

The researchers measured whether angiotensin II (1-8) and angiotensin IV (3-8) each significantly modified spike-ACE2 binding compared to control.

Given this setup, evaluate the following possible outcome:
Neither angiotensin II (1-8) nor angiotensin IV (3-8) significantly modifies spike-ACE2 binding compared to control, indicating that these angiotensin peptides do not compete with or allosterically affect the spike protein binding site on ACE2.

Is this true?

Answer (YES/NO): NO